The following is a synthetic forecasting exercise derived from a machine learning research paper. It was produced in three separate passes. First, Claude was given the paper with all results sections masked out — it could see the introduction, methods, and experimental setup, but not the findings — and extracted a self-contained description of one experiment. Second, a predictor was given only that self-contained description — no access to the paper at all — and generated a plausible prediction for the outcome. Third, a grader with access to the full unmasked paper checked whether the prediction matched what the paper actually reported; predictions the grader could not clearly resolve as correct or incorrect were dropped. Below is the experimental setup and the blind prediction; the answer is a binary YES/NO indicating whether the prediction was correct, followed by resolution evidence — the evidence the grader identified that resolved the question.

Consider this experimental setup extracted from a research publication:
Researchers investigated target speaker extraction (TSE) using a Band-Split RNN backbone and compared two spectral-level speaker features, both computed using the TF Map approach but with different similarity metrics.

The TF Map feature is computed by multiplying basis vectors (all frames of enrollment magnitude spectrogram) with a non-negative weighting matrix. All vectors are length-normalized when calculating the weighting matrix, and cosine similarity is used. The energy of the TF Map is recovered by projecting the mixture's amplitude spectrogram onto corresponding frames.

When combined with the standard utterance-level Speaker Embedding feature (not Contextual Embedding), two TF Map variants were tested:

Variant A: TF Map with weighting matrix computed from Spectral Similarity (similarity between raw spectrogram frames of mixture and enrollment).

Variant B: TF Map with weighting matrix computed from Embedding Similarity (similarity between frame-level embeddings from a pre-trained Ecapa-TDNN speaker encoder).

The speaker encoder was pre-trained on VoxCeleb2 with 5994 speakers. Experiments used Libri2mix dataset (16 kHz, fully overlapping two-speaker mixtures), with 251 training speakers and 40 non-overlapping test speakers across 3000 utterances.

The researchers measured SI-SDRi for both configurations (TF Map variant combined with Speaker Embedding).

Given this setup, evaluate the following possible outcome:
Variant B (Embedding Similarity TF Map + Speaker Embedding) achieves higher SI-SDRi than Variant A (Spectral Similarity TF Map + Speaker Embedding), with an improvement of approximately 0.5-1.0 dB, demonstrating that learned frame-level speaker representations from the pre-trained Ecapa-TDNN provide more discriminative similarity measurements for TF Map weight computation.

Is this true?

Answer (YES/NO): NO